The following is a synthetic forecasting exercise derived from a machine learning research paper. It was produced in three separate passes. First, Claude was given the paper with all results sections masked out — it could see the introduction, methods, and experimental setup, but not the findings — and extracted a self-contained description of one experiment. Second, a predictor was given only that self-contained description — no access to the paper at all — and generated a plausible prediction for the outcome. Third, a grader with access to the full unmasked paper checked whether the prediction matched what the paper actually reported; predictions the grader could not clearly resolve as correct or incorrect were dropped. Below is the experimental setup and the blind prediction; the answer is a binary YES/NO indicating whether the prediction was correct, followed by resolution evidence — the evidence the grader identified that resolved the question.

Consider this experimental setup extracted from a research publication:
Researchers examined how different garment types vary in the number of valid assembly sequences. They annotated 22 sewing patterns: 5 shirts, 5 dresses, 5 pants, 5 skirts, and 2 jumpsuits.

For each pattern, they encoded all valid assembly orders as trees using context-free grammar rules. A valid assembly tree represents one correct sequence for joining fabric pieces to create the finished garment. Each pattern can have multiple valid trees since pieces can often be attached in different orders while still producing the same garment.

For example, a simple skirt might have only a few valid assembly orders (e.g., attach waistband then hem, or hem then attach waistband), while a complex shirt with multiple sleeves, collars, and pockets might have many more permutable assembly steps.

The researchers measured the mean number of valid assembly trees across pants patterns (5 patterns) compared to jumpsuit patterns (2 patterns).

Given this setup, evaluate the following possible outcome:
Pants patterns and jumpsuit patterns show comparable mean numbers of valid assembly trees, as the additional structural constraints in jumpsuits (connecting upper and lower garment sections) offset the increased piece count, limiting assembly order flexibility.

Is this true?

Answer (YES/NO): NO